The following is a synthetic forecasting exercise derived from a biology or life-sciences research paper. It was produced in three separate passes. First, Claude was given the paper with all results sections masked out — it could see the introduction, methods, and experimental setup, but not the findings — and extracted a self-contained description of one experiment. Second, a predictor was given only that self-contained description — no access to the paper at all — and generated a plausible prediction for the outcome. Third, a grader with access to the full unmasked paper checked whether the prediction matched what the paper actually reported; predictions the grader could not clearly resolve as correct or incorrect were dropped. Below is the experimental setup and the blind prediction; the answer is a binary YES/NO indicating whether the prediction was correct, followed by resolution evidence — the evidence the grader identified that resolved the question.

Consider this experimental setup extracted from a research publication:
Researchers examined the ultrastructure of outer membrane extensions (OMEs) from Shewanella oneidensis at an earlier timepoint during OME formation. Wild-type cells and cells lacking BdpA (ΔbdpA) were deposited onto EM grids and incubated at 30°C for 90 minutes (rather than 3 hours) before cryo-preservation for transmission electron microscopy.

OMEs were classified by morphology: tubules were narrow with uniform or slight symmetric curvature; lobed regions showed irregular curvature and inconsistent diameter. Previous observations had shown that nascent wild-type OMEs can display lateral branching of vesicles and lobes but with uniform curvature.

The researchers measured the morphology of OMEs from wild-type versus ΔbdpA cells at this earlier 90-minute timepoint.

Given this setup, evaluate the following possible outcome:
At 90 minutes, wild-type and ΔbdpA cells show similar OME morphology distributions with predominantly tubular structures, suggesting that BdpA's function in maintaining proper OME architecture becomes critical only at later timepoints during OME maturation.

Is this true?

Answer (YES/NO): NO